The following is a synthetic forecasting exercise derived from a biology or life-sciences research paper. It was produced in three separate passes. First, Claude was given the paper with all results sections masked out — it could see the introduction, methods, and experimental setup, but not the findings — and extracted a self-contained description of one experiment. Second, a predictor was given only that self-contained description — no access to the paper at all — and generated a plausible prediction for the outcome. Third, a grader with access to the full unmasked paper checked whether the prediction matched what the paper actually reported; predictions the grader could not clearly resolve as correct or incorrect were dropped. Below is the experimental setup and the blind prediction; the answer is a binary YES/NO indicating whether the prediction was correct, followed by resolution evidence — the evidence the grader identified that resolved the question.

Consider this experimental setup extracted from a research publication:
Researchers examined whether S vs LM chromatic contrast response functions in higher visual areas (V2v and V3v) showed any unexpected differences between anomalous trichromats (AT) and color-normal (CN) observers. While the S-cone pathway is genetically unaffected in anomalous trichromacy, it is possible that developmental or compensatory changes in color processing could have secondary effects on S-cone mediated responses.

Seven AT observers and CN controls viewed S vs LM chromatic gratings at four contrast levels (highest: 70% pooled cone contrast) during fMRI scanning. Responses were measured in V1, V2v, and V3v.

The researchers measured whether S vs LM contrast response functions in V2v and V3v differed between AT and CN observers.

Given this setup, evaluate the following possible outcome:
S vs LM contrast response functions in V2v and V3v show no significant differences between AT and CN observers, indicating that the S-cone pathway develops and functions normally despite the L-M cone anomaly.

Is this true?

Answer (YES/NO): YES